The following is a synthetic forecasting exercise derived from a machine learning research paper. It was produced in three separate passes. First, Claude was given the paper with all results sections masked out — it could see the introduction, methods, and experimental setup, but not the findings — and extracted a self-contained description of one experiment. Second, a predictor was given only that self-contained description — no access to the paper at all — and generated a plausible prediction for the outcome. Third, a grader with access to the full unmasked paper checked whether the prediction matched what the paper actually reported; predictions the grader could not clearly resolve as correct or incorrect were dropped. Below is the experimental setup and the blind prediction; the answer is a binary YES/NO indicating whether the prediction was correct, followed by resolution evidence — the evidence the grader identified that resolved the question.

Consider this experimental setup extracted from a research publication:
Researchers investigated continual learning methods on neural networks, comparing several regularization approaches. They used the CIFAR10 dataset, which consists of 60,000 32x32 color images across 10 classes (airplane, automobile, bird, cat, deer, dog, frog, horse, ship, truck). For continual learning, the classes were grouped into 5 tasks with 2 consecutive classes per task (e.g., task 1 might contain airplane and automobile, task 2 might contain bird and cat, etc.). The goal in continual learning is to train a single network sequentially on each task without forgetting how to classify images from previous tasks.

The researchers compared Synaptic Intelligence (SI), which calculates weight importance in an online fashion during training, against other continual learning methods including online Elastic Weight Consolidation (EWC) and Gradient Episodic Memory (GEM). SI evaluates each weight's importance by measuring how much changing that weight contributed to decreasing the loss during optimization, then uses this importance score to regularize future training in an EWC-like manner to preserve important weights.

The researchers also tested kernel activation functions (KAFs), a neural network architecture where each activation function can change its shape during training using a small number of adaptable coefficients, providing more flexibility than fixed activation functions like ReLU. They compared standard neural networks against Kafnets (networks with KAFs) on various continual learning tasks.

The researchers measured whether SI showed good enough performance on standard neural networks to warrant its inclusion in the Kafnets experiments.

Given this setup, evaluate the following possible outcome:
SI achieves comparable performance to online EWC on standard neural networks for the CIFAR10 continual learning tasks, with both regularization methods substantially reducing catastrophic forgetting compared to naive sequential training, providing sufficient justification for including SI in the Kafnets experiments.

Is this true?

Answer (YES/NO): NO